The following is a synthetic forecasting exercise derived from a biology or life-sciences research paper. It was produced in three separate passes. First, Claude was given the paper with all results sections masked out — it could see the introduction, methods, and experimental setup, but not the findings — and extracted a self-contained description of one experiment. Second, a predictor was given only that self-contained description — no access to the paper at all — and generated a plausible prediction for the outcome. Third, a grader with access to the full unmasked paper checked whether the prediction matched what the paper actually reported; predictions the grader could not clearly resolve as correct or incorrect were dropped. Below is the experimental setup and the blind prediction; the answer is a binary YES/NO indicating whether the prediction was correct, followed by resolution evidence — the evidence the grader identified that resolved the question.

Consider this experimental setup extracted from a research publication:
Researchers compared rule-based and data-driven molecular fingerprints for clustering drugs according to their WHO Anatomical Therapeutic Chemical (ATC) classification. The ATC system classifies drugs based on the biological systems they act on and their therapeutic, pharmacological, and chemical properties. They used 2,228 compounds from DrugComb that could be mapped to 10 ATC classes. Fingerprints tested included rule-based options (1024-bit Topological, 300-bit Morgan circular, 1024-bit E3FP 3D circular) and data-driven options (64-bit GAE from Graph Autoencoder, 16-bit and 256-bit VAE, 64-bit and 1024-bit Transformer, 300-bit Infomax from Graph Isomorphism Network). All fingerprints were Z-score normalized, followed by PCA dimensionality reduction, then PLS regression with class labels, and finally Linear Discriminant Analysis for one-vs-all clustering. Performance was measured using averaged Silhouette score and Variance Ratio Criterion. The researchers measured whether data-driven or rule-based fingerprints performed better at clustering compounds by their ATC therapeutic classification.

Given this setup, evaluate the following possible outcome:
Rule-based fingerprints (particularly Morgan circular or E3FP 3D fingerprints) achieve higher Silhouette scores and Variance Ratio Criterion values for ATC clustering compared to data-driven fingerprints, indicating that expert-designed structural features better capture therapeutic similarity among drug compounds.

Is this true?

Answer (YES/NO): YES